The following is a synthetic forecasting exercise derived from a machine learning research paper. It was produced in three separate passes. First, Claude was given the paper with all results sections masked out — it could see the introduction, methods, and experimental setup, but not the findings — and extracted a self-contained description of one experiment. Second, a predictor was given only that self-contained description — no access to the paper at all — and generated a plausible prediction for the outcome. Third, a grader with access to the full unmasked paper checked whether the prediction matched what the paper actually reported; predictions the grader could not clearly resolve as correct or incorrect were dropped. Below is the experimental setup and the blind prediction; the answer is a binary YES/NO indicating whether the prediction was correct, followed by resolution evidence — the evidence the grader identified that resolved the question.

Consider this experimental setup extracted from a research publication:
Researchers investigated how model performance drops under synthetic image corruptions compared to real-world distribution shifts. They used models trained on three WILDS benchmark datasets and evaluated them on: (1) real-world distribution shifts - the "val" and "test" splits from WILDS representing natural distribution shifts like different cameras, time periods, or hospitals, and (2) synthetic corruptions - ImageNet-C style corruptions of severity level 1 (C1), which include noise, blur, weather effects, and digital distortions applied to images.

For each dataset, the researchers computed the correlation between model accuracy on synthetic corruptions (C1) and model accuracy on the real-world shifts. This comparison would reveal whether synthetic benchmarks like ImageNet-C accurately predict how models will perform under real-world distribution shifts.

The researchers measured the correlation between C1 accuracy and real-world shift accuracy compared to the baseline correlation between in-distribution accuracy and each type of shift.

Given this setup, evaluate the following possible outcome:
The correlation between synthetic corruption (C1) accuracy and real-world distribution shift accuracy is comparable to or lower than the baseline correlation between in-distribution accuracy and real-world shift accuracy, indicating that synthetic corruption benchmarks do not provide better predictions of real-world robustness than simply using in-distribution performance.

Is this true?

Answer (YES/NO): YES